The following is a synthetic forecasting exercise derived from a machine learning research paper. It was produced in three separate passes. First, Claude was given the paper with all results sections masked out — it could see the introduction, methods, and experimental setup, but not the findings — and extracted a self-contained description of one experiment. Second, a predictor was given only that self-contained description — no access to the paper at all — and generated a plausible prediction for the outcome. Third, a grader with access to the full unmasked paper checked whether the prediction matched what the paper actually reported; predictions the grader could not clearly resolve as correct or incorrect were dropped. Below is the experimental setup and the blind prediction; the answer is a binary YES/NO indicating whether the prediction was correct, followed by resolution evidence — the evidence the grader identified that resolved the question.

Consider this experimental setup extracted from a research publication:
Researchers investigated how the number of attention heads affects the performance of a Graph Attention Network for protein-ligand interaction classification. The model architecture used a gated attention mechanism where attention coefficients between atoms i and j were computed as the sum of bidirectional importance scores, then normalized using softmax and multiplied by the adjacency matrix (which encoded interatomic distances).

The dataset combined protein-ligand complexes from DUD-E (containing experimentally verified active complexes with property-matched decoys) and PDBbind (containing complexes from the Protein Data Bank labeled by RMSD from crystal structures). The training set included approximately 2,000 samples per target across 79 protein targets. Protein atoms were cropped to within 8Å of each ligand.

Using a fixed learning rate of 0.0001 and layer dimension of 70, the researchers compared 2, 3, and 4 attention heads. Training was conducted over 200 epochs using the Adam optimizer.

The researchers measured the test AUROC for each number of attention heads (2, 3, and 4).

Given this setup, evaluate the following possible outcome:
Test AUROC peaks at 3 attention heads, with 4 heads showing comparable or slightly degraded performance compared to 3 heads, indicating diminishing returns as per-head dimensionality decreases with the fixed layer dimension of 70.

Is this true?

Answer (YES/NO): NO